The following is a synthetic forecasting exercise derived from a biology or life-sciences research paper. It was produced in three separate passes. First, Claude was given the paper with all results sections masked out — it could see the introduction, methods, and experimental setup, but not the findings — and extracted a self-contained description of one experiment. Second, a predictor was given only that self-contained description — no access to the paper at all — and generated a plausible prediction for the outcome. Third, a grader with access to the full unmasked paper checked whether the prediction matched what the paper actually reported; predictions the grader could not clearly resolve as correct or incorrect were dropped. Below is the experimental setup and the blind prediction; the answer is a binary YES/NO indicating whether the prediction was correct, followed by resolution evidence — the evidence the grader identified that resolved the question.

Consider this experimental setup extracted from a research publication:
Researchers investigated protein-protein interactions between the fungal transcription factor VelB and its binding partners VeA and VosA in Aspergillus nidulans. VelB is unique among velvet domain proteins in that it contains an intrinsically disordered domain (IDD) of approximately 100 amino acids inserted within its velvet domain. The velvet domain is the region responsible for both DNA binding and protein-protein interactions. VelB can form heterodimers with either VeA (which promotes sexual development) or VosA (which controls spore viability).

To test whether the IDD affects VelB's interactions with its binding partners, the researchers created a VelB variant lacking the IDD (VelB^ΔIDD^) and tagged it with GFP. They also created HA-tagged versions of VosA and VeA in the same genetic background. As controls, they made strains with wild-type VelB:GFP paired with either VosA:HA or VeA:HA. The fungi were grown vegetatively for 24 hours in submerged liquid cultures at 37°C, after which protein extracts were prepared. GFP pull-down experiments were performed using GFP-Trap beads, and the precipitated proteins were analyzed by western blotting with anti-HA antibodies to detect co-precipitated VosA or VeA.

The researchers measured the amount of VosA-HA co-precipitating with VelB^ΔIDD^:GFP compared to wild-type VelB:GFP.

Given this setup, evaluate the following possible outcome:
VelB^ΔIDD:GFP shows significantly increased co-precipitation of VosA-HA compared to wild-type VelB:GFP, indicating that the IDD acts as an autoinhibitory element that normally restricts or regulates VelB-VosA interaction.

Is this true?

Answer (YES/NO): NO